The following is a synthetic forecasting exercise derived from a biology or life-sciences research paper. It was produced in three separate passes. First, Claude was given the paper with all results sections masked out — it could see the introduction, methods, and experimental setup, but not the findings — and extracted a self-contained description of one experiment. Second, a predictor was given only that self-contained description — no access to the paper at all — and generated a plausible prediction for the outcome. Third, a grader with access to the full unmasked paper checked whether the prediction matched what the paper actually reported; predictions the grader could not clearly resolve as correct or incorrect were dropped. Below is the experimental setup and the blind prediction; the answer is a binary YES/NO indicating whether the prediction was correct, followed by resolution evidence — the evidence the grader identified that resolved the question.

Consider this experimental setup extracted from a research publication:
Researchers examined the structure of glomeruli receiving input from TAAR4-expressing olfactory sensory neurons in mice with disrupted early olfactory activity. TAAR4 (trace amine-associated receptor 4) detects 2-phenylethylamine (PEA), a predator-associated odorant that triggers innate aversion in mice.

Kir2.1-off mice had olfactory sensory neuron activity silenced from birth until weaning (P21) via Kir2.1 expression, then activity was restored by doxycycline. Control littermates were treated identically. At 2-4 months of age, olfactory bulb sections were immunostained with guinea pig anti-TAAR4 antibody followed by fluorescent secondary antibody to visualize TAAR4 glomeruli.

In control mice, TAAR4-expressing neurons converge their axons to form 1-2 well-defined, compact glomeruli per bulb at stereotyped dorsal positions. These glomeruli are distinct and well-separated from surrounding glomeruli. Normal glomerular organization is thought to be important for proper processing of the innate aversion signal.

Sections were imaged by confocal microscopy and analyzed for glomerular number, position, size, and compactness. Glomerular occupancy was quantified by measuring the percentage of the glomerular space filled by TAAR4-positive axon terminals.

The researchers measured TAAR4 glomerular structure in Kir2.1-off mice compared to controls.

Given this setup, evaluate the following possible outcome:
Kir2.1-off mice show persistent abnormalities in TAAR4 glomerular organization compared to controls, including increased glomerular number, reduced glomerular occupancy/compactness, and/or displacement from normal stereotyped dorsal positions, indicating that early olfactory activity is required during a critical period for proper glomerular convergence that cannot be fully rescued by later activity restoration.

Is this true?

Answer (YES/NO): YES